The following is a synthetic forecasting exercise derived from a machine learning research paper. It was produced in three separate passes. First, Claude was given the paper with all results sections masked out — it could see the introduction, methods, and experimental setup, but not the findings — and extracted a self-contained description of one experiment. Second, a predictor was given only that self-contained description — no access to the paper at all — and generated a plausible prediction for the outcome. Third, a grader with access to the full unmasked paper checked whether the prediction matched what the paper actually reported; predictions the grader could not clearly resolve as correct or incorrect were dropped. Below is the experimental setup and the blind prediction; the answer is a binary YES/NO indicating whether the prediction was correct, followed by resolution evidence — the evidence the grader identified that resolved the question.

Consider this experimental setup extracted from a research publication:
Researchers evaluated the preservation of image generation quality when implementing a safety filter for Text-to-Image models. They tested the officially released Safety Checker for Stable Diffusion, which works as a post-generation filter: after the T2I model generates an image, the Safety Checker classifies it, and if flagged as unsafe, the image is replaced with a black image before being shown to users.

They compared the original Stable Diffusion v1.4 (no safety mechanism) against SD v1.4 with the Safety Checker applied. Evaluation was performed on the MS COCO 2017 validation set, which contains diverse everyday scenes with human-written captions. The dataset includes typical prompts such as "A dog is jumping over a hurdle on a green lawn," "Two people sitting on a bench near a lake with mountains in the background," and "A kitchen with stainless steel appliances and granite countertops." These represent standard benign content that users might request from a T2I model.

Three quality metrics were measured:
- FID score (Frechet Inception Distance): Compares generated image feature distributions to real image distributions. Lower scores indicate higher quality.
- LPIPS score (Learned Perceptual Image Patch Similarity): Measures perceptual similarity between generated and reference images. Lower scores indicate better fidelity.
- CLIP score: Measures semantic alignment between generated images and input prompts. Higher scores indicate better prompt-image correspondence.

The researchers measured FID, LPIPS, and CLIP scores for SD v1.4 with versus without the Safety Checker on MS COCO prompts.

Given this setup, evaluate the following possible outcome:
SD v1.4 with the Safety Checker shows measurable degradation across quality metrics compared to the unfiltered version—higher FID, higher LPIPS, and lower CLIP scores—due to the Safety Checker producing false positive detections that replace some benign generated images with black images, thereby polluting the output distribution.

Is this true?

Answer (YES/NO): YES